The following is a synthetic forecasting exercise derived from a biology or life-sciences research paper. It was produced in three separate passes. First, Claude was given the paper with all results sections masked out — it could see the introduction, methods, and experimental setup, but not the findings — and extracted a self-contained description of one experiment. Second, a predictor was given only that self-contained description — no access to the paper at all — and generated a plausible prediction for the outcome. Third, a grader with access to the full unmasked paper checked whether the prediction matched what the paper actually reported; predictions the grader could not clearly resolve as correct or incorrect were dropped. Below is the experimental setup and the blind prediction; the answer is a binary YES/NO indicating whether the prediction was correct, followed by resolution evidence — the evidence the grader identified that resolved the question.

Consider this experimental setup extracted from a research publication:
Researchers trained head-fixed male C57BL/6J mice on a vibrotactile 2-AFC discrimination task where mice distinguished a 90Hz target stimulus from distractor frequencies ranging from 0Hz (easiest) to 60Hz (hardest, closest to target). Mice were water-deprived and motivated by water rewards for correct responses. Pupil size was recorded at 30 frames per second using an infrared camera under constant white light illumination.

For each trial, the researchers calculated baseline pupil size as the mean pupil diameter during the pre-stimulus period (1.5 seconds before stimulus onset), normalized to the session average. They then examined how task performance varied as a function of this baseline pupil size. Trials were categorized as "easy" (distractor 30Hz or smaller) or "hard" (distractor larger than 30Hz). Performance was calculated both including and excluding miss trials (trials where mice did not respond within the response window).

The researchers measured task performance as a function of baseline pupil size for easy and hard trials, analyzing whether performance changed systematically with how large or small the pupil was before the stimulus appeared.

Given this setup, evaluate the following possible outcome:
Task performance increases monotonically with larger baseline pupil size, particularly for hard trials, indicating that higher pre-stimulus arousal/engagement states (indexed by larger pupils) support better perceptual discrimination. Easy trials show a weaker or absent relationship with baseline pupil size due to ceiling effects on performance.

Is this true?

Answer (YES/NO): NO